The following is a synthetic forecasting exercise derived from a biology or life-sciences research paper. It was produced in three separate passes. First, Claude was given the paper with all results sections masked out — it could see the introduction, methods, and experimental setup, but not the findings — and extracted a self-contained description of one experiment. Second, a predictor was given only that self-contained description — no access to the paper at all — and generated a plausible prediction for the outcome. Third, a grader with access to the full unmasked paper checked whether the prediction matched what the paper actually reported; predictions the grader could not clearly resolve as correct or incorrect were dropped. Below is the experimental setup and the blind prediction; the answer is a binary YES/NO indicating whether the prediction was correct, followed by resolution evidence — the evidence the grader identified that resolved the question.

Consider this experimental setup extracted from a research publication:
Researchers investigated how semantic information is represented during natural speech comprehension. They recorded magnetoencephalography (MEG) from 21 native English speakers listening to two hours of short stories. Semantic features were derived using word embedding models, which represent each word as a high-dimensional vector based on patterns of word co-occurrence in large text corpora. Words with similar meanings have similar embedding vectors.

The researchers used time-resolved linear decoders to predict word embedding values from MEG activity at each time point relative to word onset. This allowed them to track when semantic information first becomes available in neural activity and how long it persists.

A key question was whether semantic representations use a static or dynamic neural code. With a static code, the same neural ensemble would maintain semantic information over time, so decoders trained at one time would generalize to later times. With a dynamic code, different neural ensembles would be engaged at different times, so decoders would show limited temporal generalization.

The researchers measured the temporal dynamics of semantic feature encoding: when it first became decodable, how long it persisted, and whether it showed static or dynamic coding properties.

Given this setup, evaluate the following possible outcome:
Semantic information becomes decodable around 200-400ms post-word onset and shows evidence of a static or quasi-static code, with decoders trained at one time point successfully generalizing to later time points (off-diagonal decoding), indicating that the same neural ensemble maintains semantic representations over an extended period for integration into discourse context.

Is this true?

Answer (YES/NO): NO